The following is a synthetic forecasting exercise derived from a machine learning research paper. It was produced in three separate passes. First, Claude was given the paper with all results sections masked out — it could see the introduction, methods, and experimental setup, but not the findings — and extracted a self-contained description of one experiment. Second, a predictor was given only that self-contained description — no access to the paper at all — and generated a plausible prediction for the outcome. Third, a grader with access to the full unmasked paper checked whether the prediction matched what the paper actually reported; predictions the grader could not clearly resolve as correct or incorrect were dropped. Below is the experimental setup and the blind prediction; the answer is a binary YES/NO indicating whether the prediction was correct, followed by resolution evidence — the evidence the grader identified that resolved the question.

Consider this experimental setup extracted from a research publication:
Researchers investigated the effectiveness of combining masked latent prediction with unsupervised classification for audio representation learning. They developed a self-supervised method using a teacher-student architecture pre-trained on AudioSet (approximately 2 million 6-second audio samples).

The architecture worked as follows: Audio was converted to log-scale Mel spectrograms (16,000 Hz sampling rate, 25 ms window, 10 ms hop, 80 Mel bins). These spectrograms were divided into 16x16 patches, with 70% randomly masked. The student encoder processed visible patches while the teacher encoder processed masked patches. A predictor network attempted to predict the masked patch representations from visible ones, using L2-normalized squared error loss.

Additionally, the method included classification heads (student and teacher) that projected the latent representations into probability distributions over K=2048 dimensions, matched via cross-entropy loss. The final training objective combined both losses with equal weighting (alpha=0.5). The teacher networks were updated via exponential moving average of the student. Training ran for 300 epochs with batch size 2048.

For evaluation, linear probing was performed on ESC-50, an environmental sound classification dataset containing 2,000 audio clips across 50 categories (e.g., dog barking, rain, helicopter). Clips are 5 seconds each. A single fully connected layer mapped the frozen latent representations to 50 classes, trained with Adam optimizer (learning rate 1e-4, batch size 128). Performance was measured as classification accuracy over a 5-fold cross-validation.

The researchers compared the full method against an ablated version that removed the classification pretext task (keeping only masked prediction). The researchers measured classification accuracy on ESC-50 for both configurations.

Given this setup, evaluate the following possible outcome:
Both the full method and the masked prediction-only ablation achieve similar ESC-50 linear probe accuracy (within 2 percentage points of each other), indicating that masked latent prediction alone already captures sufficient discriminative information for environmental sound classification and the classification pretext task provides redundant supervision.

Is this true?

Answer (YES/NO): NO